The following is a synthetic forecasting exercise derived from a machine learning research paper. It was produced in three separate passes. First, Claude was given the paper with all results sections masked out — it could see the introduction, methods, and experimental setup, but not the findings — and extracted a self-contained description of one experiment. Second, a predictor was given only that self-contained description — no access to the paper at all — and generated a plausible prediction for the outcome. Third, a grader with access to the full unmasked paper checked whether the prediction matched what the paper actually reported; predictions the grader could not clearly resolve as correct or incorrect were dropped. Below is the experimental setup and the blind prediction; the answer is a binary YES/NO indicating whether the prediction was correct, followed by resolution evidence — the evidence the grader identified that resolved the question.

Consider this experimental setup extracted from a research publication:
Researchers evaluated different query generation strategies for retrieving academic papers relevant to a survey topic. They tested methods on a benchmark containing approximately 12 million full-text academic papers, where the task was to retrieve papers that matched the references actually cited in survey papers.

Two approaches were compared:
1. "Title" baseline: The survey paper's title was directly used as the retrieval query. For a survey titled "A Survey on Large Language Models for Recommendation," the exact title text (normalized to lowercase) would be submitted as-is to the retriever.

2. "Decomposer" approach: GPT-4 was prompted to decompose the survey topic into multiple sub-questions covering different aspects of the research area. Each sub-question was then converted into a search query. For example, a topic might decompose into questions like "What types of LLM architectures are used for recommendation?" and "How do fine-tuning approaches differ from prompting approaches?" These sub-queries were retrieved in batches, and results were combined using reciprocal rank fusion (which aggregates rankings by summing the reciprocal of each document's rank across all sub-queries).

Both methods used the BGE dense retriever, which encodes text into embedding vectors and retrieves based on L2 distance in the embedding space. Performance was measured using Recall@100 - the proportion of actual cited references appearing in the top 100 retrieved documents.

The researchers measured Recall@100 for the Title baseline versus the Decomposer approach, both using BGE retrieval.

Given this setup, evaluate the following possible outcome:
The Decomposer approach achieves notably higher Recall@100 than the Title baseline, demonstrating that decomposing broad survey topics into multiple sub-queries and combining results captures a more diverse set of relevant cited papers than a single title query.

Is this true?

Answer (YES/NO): NO